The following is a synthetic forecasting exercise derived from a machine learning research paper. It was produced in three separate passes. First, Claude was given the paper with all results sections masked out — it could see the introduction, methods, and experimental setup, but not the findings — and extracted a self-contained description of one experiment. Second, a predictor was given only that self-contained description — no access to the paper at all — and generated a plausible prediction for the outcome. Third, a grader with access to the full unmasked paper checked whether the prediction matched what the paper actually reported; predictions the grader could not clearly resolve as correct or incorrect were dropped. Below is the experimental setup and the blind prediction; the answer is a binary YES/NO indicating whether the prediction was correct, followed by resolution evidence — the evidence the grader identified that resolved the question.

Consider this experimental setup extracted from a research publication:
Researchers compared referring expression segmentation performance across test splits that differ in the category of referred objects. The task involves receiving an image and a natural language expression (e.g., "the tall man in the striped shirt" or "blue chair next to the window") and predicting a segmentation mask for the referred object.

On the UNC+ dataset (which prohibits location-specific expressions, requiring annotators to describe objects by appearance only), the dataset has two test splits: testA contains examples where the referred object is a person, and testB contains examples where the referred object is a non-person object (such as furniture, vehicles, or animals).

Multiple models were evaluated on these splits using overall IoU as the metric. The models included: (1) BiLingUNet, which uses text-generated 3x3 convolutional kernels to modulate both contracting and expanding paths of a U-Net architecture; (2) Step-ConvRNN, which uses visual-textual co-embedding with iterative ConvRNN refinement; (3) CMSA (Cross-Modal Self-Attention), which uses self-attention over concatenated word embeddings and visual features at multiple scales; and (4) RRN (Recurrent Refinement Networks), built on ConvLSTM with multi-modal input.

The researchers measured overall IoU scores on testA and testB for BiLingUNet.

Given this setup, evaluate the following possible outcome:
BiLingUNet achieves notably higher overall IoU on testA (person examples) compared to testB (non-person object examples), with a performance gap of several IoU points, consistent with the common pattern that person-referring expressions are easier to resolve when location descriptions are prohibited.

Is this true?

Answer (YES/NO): YES